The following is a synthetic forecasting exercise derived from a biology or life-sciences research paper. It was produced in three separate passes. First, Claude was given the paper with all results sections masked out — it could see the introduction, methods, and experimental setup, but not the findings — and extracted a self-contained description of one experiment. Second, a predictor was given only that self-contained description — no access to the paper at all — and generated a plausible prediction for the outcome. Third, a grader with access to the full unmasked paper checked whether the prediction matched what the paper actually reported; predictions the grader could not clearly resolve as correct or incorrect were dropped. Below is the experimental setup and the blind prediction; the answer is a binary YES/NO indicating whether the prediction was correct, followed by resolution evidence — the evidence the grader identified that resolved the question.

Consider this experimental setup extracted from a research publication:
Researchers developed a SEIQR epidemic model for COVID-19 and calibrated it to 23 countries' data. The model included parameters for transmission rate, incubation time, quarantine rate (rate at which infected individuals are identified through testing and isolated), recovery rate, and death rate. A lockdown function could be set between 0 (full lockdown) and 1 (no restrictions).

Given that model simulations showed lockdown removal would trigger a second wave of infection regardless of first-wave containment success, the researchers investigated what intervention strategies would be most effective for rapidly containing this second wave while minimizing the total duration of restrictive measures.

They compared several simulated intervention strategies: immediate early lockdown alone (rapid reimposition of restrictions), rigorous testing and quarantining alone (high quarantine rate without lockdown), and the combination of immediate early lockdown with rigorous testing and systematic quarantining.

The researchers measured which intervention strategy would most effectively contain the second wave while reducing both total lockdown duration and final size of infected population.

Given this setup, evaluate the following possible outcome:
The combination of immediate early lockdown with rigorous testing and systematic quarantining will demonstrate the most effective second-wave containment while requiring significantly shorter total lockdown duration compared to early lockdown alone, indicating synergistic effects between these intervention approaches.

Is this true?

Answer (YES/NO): NO